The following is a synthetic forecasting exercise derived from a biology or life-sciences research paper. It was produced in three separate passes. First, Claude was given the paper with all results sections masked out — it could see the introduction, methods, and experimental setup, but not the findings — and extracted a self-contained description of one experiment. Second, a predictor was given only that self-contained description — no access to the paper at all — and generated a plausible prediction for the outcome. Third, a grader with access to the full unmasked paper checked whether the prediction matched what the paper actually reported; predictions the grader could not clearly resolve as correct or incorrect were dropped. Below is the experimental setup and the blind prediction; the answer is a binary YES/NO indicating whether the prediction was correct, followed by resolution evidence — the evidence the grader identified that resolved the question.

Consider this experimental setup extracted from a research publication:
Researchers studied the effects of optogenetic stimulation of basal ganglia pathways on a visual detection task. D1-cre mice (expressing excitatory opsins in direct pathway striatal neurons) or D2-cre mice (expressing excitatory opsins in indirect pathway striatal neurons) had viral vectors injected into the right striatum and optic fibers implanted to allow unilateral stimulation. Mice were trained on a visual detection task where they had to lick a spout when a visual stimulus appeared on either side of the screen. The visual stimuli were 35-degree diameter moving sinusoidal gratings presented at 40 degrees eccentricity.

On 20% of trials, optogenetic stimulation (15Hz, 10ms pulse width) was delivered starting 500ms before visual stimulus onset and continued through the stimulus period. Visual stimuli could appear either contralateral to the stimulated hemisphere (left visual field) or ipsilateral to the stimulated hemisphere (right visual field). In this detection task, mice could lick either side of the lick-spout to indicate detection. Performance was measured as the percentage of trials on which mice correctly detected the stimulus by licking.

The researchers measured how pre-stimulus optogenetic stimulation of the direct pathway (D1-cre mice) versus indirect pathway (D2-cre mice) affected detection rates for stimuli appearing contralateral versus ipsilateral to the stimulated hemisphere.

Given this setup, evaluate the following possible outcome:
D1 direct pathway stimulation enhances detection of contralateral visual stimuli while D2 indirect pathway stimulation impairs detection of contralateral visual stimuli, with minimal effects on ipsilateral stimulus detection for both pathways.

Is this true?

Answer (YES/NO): NO